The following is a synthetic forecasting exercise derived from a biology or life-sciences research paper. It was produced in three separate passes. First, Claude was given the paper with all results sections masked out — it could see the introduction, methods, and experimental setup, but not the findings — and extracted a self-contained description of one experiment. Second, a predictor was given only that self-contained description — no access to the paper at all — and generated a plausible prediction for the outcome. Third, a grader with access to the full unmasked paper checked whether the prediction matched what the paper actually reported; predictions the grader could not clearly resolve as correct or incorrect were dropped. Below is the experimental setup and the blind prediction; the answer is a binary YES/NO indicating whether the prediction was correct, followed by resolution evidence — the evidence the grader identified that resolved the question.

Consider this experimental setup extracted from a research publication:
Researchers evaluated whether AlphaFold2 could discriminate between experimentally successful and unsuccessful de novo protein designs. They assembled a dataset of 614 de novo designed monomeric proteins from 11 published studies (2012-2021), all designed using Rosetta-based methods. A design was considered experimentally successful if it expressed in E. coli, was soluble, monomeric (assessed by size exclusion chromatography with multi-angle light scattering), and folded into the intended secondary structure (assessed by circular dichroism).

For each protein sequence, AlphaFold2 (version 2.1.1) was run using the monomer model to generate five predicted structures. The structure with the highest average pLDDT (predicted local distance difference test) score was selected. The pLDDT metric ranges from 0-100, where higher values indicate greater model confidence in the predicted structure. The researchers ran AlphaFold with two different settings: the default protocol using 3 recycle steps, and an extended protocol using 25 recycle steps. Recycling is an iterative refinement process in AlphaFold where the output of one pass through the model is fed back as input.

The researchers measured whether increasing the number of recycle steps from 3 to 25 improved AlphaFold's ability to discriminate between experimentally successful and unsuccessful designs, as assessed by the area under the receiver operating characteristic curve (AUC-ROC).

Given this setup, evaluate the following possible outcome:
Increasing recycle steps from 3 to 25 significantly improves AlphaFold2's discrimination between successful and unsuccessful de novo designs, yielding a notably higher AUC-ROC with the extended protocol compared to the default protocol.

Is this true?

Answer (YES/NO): NO